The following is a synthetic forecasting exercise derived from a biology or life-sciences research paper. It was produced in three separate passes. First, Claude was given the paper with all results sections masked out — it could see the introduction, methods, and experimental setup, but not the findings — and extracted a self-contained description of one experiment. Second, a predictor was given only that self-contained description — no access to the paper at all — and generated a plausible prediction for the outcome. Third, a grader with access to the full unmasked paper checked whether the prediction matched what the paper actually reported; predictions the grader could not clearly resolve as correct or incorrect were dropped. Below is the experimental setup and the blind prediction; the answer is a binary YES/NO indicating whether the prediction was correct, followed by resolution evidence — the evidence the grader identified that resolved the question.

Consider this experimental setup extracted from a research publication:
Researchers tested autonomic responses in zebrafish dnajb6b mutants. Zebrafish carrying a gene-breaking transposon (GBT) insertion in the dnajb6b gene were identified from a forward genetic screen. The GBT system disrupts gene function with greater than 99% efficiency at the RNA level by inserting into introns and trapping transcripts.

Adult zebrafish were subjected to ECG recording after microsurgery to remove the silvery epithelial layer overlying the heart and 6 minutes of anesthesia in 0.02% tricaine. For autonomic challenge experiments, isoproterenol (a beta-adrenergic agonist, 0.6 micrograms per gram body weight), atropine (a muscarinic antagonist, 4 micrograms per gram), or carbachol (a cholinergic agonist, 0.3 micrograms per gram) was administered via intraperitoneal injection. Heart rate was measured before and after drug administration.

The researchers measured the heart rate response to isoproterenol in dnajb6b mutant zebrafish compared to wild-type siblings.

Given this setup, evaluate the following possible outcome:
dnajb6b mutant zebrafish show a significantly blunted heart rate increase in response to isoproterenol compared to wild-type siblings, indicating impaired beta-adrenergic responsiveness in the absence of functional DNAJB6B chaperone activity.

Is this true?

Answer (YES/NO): NO